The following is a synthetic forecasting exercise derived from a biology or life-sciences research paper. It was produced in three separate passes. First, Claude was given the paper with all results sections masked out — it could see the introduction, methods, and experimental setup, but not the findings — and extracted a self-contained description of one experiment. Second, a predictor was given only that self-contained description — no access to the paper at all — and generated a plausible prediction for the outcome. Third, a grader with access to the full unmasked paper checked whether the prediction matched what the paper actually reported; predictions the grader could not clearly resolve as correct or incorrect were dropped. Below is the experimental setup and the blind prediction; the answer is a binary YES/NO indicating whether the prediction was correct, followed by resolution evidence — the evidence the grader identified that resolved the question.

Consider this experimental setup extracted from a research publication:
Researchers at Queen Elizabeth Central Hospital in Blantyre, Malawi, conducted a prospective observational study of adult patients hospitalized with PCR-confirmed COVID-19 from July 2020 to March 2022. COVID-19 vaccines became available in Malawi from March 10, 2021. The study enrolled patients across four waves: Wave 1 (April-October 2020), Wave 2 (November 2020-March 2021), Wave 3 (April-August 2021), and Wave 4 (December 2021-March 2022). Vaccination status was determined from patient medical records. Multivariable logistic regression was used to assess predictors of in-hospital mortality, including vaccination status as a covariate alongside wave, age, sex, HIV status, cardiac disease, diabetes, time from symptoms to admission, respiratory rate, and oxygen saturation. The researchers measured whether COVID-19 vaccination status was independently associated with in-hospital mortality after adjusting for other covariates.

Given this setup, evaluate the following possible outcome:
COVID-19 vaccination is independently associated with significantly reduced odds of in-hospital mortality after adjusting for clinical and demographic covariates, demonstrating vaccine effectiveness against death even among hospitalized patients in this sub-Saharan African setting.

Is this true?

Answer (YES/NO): NO